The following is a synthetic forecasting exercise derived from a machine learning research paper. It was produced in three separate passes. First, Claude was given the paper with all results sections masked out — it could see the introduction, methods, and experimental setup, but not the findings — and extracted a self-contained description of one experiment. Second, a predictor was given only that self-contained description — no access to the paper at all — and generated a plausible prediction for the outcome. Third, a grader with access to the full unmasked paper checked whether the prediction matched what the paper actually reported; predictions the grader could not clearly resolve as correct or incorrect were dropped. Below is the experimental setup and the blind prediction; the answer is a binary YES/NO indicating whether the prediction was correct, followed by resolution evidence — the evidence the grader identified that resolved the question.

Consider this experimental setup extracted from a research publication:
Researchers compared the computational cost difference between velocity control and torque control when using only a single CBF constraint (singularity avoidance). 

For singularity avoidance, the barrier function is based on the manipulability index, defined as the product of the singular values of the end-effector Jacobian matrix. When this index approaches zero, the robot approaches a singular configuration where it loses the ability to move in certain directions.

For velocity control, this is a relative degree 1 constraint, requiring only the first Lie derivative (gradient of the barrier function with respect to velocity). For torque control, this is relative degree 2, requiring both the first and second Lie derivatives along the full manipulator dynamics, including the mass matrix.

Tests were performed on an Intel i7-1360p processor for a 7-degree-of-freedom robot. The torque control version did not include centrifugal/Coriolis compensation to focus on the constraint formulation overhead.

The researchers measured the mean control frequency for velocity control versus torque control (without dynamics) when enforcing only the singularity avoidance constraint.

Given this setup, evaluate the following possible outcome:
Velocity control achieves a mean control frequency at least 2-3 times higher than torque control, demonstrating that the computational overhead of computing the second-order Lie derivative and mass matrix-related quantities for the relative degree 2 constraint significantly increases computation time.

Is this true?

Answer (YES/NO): NO